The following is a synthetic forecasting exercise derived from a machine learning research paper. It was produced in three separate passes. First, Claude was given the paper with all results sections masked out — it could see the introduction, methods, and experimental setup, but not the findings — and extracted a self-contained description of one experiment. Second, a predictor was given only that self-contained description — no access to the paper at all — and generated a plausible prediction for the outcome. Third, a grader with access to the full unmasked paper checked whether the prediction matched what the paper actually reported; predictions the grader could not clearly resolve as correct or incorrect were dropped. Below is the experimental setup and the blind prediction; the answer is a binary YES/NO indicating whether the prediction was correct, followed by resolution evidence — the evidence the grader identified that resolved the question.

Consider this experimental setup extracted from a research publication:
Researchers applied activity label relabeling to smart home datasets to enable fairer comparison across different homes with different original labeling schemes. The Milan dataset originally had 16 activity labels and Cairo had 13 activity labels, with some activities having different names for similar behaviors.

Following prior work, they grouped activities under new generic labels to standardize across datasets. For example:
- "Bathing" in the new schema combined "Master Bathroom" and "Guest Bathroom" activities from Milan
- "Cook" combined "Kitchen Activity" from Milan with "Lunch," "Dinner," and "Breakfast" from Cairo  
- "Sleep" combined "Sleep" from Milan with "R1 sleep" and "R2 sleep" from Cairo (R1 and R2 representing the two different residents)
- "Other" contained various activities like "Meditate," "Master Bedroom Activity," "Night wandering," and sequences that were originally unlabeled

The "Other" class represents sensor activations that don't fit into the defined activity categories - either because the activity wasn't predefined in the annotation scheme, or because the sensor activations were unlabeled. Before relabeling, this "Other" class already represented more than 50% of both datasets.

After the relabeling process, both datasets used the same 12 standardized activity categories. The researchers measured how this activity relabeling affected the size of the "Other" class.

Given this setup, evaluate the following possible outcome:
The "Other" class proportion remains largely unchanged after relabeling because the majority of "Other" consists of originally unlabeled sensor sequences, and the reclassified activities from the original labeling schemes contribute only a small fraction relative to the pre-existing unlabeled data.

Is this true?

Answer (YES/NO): NO